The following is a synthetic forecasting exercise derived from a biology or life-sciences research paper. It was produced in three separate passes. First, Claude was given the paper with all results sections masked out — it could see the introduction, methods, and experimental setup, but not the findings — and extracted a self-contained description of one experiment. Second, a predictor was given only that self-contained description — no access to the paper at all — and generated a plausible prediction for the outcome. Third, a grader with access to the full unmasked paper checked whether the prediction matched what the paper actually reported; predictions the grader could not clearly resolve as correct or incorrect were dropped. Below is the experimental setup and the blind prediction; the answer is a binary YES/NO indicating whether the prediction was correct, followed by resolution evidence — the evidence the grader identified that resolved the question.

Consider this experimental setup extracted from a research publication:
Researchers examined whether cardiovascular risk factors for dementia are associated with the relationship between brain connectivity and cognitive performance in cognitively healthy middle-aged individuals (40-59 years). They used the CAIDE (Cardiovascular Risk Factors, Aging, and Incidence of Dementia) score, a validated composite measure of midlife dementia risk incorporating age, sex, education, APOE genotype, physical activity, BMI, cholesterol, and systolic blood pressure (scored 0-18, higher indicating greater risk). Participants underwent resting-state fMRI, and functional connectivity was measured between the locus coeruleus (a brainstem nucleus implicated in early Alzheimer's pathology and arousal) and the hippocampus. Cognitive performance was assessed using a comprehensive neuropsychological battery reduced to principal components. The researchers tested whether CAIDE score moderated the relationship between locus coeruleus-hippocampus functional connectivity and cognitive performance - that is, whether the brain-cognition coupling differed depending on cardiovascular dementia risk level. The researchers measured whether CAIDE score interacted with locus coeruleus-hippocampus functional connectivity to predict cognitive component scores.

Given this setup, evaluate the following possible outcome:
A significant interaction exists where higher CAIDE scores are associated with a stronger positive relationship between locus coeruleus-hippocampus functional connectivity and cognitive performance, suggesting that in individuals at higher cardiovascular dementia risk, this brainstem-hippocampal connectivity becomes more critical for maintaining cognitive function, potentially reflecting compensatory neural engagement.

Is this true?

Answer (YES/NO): NO